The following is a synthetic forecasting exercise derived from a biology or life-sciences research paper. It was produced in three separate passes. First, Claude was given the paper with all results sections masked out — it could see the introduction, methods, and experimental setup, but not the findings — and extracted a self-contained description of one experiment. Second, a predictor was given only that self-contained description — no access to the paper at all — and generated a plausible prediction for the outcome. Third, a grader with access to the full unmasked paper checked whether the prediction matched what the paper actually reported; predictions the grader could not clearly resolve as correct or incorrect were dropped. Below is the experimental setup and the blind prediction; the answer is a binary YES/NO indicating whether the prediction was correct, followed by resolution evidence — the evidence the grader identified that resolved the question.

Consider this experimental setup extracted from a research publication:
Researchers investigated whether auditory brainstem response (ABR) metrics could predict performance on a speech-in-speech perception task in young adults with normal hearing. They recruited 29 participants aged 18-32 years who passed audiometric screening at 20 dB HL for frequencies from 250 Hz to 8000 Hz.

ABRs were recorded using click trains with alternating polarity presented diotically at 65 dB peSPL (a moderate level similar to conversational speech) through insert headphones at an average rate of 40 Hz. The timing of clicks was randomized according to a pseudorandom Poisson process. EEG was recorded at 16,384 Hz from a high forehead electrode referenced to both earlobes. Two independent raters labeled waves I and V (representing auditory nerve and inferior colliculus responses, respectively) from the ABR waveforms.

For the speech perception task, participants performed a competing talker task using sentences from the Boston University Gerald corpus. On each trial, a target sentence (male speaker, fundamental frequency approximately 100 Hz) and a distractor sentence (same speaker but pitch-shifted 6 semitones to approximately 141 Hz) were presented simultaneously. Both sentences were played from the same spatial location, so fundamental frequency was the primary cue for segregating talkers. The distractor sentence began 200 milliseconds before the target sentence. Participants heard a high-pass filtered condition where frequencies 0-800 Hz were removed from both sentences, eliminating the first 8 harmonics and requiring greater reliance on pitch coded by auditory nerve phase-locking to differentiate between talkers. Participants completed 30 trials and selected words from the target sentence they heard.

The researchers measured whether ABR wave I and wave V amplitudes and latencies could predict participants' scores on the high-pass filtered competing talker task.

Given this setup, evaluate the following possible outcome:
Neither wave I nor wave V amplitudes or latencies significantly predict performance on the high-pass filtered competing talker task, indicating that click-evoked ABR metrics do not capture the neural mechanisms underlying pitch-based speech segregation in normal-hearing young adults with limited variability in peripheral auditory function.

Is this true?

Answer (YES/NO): YES